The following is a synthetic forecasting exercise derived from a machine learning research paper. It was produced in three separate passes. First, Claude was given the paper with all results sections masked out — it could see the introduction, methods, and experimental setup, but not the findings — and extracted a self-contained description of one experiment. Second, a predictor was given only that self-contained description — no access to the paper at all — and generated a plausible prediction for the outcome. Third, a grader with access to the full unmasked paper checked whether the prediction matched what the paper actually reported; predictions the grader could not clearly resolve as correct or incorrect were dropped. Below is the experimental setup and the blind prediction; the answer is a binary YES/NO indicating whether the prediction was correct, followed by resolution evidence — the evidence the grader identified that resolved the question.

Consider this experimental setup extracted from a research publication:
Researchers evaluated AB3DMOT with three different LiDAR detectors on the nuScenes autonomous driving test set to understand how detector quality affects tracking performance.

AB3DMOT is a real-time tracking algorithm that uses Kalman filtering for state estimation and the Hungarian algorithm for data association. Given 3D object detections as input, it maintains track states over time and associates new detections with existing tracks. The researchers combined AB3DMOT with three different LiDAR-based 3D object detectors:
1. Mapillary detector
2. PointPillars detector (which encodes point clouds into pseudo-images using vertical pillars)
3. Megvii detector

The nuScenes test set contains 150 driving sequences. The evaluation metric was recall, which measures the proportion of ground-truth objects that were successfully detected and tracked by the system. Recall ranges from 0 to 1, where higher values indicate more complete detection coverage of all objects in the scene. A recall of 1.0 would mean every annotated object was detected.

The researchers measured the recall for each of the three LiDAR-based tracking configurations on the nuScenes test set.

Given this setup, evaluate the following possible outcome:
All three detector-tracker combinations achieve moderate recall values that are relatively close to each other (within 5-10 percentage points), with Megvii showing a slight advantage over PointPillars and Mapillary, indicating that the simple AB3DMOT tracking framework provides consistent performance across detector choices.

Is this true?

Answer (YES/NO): NO